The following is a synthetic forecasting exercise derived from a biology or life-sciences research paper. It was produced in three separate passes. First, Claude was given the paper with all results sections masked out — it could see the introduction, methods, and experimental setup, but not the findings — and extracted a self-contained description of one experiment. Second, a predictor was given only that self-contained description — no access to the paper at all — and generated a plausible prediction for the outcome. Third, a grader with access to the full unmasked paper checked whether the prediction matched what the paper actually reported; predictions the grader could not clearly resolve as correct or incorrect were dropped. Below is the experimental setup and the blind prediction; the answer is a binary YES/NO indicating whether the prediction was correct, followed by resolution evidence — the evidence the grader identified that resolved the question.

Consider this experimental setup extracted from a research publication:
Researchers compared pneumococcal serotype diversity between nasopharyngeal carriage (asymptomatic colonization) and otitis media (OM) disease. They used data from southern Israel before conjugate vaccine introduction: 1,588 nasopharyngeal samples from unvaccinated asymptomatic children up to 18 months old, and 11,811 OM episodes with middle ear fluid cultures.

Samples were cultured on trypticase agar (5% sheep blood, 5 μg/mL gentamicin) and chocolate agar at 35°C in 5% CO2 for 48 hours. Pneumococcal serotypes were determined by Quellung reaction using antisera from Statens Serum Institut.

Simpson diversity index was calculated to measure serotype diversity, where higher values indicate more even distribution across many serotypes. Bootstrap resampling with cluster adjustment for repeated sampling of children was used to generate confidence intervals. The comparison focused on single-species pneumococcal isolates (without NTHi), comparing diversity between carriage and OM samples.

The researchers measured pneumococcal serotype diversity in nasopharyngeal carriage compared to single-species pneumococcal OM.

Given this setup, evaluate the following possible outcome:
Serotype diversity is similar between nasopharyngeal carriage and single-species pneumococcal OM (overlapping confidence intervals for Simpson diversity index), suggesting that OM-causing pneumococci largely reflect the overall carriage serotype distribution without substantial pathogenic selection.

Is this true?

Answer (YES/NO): NO